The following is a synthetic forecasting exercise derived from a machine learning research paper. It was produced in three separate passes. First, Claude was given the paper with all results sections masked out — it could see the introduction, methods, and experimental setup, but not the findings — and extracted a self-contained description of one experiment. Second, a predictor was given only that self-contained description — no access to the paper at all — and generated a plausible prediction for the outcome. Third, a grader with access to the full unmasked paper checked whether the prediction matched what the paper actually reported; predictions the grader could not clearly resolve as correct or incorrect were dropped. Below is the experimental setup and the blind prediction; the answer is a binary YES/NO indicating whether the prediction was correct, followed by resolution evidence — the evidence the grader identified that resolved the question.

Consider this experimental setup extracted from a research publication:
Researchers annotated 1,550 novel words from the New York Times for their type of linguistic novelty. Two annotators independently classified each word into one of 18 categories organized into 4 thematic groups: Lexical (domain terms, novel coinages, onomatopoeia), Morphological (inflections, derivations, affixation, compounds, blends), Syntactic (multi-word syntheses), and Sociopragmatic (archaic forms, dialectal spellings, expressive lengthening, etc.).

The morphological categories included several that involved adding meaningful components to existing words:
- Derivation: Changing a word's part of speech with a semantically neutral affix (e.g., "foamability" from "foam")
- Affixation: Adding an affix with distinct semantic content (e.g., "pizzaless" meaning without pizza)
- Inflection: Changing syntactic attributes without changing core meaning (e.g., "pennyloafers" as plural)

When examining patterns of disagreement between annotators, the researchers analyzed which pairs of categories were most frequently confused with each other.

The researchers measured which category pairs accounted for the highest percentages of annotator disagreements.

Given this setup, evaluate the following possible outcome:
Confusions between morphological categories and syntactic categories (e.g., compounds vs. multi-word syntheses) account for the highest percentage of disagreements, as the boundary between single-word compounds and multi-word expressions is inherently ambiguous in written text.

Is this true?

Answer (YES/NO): NO